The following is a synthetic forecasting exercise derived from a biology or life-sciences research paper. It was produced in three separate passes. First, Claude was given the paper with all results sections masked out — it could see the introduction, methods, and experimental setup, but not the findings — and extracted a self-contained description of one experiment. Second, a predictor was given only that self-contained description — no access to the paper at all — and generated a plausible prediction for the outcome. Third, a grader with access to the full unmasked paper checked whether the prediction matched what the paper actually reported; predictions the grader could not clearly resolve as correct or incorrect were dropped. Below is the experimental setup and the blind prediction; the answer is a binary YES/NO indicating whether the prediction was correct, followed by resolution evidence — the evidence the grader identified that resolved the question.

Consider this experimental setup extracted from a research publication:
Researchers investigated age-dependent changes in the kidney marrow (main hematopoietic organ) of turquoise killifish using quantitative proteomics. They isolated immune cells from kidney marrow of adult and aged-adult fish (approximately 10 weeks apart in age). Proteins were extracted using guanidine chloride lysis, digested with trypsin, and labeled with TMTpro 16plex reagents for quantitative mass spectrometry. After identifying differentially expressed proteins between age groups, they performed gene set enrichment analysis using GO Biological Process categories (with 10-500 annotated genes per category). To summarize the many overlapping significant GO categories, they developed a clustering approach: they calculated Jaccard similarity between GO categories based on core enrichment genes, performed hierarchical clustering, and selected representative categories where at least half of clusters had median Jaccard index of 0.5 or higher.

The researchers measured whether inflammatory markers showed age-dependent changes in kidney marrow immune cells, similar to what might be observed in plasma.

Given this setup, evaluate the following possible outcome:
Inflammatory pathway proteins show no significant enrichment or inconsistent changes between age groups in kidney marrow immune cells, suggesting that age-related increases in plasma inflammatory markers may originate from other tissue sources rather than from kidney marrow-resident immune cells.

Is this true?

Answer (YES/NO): NO